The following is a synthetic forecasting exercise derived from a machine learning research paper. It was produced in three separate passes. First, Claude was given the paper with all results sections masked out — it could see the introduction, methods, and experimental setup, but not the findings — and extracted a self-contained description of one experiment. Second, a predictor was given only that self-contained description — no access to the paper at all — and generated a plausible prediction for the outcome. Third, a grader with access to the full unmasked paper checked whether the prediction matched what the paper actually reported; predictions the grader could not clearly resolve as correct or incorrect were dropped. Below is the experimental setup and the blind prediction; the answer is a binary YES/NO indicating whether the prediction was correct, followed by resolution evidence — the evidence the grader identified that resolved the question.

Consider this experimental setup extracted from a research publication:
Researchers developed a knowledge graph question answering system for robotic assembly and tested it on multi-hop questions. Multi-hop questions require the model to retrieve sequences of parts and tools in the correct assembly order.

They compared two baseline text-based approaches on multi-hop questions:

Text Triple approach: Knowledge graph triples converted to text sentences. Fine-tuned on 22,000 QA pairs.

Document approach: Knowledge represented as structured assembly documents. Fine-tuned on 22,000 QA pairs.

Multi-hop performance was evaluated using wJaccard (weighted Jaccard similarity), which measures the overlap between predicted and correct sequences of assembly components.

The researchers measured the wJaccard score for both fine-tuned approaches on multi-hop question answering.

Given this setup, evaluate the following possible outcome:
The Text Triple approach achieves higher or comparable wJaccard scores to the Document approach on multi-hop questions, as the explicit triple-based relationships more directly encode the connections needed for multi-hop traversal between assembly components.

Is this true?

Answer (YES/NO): NO